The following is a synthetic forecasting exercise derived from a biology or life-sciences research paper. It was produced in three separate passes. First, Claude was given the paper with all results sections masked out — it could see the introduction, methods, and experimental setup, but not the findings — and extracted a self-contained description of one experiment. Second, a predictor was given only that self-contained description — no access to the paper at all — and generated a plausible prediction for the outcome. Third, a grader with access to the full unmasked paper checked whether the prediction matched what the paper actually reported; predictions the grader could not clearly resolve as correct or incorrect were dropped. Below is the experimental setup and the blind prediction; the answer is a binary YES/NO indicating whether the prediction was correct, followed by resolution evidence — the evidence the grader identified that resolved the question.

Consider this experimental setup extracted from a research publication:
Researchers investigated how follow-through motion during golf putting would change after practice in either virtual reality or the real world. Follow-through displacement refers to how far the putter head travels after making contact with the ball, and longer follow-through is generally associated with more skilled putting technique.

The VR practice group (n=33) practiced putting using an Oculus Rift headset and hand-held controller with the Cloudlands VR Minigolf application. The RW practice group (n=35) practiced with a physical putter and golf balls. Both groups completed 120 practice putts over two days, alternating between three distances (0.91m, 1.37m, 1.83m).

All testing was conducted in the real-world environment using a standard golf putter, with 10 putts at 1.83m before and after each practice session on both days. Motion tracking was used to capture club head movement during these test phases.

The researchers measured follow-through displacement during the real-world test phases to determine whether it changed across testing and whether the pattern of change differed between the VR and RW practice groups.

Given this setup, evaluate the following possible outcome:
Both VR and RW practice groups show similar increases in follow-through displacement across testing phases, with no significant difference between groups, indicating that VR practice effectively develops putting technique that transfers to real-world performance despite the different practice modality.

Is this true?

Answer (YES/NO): YES